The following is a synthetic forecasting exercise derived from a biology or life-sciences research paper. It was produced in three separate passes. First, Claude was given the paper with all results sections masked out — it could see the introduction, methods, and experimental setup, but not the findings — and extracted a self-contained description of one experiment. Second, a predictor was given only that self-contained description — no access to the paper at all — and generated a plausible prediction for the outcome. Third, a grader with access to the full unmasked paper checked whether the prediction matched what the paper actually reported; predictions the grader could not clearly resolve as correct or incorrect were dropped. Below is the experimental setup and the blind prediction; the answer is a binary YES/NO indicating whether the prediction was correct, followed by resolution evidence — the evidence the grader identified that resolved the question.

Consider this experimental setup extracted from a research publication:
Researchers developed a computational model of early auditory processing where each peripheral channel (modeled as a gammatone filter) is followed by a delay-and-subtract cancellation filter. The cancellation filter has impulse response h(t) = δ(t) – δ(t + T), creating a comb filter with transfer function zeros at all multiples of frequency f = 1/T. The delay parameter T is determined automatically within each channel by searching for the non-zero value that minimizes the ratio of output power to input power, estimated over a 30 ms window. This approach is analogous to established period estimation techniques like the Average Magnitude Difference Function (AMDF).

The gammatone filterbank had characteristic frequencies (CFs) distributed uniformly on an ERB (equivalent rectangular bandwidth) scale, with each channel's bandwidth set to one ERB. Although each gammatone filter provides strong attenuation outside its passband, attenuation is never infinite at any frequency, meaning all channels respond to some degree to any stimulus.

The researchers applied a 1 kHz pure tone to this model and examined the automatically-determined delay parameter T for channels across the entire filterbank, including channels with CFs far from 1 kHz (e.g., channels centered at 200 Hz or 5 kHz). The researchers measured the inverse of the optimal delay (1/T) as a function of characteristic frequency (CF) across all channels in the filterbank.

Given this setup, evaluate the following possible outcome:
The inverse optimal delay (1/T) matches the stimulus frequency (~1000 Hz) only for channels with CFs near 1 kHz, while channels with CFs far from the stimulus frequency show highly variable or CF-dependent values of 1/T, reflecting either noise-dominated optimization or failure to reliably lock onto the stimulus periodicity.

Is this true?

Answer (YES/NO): NO